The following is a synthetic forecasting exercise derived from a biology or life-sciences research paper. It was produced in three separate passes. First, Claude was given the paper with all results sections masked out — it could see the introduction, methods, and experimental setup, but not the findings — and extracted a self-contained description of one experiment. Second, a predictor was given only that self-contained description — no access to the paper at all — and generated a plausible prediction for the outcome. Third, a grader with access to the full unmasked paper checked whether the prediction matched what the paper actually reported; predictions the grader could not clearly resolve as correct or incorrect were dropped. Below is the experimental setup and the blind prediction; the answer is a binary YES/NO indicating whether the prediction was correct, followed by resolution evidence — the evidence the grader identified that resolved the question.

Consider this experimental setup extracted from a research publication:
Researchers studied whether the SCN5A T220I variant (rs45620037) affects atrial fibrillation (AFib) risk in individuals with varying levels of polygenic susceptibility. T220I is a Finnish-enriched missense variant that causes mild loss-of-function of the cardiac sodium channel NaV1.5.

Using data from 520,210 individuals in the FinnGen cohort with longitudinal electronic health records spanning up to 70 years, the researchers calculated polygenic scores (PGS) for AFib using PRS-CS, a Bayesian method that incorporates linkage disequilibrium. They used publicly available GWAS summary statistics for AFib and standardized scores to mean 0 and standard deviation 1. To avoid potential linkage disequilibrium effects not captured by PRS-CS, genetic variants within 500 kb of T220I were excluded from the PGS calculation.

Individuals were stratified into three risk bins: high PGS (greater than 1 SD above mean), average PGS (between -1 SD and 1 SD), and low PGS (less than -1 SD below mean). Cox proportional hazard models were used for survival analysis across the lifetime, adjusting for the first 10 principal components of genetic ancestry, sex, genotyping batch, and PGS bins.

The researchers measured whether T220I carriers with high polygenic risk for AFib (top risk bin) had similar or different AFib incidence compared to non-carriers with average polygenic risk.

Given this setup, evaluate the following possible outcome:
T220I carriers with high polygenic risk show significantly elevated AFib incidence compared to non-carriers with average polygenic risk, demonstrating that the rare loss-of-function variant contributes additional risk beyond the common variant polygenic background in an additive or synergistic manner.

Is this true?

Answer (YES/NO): NO